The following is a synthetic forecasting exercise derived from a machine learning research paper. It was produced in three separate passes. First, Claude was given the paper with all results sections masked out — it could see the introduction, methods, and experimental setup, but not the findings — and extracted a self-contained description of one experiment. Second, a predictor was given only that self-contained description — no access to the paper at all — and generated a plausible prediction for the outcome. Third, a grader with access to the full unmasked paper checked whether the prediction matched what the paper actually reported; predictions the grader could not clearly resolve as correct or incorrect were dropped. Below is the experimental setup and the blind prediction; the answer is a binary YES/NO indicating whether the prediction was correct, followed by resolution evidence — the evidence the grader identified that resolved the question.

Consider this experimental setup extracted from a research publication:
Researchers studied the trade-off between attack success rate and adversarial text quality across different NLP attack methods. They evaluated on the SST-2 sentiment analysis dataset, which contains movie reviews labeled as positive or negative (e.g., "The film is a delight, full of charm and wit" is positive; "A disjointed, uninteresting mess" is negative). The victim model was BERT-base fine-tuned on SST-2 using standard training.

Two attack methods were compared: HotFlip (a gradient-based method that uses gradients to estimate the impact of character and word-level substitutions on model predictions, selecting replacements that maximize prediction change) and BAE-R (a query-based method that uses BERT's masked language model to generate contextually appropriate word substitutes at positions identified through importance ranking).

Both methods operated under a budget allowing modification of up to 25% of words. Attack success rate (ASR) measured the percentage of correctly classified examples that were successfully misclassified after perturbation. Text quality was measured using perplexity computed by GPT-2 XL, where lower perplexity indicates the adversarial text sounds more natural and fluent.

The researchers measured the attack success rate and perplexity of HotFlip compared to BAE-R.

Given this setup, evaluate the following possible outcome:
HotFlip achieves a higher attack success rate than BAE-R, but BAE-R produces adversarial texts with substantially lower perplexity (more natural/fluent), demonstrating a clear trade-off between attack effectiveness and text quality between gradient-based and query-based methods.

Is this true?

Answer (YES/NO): NO